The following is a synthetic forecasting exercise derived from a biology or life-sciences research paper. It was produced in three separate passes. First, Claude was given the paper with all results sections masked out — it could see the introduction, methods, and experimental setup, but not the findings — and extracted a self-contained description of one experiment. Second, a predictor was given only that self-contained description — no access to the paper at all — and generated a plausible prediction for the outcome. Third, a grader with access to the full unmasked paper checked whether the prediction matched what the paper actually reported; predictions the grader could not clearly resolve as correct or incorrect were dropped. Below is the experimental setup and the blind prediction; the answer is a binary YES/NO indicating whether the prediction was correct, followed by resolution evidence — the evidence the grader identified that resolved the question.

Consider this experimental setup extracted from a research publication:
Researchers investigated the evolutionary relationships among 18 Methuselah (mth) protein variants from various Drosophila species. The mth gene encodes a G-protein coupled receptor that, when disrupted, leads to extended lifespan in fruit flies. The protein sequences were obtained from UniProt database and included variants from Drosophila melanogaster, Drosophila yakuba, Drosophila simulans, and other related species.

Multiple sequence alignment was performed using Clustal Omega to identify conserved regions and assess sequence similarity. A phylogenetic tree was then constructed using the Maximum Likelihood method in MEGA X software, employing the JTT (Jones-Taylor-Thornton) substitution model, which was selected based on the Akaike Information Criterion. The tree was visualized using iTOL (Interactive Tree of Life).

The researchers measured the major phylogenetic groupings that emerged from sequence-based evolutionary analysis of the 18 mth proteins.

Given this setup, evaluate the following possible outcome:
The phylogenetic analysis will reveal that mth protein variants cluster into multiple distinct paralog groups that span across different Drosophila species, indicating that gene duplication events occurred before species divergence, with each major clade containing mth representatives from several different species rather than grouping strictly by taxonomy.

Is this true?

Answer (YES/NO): NO